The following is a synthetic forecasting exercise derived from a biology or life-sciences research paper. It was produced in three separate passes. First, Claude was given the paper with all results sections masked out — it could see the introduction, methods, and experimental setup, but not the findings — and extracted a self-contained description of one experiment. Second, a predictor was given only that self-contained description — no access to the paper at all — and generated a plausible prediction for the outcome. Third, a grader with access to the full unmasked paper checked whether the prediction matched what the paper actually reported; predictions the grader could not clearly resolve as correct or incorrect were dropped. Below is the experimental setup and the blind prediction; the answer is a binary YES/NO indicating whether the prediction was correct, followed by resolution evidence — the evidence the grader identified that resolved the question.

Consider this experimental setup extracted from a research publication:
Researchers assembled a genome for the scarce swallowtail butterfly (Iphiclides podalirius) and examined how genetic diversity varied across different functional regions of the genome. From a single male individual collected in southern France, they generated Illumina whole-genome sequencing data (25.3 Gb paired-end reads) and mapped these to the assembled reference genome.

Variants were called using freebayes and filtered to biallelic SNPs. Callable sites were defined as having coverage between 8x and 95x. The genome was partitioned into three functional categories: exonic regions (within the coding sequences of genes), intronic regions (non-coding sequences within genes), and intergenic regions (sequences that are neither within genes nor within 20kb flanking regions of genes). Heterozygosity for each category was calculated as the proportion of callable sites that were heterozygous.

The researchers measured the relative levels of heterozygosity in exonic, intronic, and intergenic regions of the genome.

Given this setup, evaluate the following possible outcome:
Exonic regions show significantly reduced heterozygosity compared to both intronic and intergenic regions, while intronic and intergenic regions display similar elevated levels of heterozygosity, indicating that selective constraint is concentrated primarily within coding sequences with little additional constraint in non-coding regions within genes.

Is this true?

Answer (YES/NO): YES